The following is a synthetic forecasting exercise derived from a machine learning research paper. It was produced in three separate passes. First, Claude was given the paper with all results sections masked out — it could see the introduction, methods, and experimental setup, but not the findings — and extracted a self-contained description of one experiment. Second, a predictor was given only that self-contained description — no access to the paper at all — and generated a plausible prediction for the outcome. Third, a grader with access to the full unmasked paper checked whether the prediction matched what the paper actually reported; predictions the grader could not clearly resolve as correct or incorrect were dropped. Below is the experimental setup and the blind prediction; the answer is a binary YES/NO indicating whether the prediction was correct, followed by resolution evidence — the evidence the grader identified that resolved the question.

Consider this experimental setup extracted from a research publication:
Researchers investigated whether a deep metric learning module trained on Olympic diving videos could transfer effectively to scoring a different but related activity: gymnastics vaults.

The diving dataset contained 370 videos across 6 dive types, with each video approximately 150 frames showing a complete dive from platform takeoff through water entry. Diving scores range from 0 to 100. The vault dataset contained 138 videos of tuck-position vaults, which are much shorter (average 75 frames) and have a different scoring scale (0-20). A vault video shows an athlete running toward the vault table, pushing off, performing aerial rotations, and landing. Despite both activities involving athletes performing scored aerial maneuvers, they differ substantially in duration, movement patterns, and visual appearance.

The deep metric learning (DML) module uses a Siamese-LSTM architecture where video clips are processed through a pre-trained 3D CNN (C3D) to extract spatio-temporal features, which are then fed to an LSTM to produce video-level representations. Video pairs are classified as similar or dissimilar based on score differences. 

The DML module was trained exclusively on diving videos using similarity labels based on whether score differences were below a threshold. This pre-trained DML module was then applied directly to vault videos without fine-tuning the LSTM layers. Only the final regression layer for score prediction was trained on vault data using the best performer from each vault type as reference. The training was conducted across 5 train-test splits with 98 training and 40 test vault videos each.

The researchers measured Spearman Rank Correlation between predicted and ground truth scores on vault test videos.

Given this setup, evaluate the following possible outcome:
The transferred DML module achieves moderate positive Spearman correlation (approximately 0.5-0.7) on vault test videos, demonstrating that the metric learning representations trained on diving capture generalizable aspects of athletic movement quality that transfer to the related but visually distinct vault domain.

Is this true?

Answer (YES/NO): NO